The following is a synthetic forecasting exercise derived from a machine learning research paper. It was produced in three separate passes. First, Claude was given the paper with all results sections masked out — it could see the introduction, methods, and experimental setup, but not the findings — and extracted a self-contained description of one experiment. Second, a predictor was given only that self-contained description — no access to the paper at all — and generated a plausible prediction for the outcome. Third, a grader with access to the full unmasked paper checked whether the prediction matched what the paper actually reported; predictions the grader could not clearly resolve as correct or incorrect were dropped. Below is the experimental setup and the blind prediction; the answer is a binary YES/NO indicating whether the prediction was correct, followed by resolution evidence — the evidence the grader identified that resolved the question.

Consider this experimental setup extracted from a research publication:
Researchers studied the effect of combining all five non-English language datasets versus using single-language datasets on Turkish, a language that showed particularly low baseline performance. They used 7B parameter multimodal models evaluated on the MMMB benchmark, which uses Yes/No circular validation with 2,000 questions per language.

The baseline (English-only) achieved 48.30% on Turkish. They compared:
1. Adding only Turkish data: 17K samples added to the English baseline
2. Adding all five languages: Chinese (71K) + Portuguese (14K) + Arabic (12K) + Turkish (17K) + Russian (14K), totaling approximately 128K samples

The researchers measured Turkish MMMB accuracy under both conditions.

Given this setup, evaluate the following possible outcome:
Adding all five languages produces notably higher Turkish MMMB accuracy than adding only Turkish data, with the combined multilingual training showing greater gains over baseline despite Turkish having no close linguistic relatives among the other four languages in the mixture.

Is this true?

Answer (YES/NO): NO